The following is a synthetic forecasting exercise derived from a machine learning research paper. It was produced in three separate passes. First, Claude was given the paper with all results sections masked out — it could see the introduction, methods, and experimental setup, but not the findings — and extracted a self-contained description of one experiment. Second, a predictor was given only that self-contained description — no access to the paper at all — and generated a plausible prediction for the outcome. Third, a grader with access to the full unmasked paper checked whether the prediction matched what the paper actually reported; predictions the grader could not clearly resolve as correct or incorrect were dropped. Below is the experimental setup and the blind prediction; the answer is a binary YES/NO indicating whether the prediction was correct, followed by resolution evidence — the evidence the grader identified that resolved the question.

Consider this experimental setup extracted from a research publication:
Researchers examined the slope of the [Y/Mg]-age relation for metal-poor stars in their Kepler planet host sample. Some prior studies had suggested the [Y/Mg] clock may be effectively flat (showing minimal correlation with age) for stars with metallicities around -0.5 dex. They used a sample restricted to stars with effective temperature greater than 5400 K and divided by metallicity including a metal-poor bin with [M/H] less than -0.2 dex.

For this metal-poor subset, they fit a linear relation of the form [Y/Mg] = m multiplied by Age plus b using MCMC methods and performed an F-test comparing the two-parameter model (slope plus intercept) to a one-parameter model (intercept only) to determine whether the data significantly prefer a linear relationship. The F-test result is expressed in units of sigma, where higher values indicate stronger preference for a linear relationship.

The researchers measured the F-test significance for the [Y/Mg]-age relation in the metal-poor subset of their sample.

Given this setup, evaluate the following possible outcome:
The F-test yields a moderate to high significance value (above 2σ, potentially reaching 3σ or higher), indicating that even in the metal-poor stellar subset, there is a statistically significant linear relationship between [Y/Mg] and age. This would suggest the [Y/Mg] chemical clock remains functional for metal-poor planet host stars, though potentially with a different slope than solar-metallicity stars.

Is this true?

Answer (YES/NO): YES